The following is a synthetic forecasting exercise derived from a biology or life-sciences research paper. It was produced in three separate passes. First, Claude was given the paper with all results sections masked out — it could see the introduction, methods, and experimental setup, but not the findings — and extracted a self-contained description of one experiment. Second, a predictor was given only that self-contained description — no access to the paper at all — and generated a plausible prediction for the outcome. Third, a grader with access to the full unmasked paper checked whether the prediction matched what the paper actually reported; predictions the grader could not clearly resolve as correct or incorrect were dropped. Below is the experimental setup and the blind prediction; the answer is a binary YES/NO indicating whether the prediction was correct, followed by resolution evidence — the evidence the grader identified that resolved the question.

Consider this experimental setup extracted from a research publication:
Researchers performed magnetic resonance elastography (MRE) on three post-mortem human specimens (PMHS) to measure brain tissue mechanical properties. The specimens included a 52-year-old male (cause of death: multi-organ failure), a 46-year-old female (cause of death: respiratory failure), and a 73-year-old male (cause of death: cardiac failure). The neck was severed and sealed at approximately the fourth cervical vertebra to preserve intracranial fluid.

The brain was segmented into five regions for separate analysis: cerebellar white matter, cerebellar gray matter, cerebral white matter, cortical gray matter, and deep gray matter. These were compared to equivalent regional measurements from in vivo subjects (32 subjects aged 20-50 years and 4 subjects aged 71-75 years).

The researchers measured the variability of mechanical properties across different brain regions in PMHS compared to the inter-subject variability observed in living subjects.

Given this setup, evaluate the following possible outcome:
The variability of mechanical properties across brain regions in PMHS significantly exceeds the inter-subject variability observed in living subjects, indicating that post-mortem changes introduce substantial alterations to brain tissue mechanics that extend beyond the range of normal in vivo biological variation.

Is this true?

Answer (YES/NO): YES